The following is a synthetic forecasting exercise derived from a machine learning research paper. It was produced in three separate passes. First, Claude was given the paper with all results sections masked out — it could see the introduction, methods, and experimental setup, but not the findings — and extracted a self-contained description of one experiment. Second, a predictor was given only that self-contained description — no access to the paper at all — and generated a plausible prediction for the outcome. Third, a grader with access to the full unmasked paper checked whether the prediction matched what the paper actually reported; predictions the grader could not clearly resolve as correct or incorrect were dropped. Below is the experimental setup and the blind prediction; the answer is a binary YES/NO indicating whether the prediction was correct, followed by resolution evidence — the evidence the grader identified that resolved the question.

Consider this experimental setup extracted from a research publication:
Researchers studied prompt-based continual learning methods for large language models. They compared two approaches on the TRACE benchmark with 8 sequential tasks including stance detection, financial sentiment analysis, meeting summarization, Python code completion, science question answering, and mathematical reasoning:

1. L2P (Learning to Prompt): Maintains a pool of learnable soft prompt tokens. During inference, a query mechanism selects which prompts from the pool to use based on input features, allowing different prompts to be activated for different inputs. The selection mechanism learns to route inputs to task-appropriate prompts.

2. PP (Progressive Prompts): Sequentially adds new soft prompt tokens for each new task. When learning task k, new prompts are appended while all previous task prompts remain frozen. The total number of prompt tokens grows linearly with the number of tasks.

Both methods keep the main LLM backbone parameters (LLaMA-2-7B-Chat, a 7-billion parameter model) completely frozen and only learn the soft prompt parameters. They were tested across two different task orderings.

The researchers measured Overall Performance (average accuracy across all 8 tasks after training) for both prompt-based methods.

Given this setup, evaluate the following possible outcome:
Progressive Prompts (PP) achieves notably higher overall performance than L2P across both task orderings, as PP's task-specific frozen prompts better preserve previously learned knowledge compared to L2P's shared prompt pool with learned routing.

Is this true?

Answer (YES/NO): NO